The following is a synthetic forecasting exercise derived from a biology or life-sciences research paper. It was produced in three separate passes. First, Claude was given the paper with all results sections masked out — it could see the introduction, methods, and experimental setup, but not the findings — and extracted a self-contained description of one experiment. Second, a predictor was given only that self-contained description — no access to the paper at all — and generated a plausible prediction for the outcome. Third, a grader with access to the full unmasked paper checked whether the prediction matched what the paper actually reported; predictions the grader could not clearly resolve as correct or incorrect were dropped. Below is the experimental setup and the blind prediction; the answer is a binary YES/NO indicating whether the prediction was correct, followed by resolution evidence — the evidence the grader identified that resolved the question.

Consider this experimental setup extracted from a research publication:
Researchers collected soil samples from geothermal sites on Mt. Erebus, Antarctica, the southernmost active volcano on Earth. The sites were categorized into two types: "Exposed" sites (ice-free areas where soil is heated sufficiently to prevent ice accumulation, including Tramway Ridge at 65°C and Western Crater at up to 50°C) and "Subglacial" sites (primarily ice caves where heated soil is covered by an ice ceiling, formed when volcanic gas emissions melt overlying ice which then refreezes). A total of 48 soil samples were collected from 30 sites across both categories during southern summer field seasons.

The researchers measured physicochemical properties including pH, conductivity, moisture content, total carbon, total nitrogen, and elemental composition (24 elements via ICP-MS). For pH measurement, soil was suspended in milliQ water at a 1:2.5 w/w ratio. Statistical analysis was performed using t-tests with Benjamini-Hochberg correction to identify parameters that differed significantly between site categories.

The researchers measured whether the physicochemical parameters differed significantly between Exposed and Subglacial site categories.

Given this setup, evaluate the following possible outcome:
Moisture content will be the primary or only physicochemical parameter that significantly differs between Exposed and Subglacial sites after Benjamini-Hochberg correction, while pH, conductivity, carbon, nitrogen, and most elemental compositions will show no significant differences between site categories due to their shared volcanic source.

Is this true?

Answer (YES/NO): NO